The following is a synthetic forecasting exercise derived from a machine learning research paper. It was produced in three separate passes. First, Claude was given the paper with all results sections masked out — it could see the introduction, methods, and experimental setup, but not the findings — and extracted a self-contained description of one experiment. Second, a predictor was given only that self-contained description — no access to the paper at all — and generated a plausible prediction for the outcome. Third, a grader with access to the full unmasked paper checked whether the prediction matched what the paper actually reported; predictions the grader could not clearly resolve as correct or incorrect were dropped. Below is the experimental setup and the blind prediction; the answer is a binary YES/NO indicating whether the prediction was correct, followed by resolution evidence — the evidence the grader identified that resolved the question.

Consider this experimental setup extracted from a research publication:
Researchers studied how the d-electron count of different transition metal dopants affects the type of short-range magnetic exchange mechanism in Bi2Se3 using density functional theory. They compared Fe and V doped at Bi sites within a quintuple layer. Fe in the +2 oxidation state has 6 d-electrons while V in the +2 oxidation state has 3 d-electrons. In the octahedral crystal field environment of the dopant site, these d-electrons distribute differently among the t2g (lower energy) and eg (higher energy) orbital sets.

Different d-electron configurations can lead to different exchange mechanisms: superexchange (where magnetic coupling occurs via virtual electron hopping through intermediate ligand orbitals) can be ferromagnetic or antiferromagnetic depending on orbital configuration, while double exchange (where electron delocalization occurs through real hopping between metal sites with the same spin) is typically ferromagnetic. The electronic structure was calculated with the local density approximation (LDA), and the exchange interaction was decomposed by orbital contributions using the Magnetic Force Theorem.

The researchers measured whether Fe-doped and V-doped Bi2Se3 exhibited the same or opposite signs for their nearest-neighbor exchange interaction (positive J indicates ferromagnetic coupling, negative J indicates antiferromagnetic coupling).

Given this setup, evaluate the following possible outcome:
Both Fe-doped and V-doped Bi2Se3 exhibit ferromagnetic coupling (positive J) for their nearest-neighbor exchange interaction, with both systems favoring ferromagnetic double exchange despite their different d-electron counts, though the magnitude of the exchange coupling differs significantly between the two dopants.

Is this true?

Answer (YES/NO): NO